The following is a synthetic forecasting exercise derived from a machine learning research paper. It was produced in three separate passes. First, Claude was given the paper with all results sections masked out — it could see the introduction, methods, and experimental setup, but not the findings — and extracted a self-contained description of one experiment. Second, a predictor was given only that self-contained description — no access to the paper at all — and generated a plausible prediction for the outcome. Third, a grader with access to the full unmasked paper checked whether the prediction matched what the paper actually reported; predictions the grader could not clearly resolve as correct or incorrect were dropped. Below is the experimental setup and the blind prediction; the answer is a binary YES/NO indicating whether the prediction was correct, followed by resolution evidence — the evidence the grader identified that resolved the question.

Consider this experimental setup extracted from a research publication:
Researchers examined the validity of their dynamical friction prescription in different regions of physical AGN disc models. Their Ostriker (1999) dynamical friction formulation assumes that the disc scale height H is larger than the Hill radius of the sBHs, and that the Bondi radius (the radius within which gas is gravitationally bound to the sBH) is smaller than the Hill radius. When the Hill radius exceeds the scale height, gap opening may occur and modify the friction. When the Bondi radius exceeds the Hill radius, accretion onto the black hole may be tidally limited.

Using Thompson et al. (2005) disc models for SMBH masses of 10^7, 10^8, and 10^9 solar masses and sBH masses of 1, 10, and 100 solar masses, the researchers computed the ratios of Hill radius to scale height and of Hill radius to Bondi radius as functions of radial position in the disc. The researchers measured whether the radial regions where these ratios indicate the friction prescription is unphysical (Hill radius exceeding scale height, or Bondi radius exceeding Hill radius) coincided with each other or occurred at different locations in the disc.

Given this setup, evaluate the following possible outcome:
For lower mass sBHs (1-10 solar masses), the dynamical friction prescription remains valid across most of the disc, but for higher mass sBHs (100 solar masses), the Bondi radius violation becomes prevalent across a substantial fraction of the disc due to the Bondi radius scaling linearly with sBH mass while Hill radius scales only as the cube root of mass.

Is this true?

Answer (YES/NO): NO